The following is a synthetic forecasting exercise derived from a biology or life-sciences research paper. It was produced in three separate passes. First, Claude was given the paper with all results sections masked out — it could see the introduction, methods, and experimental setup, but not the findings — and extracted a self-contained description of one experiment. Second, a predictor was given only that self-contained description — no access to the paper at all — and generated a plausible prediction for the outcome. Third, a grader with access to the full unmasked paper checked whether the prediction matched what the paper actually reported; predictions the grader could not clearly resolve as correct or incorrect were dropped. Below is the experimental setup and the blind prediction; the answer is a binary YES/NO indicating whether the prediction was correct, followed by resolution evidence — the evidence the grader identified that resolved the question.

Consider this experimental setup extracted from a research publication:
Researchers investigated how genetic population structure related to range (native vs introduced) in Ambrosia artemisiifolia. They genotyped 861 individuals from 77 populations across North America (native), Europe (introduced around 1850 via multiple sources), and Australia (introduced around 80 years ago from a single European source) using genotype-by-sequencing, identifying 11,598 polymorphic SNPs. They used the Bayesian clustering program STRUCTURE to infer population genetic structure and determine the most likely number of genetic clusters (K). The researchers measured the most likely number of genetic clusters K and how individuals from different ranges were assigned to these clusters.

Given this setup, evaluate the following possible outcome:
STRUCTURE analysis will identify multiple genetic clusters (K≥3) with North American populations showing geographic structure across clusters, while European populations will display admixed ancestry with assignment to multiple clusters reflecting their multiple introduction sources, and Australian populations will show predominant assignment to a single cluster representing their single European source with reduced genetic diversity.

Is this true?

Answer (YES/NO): NO